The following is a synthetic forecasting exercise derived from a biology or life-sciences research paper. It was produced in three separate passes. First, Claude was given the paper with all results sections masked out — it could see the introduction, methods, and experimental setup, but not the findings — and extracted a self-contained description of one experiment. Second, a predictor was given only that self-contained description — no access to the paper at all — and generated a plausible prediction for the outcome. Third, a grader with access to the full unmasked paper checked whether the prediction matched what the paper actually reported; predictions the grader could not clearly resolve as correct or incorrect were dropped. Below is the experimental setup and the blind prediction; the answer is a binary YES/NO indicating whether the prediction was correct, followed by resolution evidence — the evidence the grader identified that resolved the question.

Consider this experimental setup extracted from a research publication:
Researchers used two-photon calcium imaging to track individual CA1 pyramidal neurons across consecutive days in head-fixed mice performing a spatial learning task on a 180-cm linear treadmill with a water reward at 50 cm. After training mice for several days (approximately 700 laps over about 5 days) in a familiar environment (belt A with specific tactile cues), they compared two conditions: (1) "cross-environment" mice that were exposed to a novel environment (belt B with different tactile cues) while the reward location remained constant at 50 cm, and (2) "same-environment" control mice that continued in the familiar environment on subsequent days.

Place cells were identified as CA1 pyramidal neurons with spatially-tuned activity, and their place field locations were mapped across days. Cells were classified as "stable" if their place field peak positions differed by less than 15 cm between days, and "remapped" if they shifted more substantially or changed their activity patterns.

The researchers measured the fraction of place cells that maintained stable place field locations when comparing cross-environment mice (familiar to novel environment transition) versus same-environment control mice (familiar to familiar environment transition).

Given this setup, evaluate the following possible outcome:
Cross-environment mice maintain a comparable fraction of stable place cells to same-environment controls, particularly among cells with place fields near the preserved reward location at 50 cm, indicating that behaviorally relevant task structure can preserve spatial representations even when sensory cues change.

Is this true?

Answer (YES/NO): YES